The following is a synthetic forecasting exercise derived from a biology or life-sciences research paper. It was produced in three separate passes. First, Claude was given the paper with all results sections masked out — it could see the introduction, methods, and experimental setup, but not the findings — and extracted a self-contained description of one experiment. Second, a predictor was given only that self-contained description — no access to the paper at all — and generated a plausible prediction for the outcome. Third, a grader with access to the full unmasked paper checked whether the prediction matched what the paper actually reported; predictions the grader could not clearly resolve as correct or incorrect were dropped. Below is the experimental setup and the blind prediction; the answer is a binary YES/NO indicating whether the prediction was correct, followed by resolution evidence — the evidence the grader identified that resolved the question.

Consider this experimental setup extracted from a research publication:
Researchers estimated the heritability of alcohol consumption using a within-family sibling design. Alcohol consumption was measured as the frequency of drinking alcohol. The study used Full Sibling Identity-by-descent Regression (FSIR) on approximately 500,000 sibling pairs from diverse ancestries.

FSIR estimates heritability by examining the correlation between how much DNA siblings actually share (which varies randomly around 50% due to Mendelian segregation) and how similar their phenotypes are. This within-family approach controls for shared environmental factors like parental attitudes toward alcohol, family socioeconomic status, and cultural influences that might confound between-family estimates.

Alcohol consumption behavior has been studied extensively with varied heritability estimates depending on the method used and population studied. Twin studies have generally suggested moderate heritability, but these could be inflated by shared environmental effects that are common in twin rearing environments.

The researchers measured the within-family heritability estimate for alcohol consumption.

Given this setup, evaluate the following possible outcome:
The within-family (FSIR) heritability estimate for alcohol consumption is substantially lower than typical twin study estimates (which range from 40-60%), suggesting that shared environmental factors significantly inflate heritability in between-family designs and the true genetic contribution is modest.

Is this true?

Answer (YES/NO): NO